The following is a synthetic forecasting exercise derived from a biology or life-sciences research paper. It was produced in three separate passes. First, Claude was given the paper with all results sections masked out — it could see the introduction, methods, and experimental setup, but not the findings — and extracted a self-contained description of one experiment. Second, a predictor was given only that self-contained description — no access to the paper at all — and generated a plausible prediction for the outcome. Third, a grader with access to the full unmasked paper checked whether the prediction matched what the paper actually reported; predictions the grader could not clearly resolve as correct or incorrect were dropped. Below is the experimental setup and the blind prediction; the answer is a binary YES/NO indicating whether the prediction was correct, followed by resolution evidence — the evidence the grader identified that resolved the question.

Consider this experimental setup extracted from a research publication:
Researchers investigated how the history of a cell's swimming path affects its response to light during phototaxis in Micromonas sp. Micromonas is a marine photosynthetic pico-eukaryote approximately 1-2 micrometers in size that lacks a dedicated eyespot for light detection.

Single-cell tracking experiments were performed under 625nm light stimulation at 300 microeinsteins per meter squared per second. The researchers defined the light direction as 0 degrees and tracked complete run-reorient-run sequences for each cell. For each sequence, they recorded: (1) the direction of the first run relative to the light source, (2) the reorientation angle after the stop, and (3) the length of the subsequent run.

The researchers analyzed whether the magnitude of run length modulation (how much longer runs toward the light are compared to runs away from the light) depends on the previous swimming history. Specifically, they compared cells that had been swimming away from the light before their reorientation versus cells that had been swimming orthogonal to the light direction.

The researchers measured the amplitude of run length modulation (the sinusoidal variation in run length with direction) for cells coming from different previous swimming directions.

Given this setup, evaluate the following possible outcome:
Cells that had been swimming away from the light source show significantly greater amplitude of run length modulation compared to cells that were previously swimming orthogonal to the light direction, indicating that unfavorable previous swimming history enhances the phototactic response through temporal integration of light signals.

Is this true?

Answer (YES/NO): YES